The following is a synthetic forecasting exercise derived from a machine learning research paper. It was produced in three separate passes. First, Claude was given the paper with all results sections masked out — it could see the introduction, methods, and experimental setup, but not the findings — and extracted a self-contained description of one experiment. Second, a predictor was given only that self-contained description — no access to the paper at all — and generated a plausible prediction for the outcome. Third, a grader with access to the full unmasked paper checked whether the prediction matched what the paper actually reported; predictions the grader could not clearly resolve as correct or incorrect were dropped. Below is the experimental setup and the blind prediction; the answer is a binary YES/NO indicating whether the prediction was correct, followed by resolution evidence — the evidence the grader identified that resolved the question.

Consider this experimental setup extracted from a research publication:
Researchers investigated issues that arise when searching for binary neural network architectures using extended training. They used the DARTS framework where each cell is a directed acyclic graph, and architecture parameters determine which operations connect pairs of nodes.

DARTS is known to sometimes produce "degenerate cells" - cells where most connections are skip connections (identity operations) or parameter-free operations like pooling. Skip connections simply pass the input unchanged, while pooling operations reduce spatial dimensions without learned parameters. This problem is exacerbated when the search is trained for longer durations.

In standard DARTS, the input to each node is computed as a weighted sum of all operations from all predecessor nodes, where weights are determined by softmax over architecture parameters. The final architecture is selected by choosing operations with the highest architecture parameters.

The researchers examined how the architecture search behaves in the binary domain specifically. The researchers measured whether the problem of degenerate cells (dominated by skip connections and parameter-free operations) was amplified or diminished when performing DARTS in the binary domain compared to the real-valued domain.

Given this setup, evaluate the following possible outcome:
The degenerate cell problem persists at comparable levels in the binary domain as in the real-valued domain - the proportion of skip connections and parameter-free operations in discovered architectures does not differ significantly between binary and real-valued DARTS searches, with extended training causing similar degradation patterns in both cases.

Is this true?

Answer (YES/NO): NO